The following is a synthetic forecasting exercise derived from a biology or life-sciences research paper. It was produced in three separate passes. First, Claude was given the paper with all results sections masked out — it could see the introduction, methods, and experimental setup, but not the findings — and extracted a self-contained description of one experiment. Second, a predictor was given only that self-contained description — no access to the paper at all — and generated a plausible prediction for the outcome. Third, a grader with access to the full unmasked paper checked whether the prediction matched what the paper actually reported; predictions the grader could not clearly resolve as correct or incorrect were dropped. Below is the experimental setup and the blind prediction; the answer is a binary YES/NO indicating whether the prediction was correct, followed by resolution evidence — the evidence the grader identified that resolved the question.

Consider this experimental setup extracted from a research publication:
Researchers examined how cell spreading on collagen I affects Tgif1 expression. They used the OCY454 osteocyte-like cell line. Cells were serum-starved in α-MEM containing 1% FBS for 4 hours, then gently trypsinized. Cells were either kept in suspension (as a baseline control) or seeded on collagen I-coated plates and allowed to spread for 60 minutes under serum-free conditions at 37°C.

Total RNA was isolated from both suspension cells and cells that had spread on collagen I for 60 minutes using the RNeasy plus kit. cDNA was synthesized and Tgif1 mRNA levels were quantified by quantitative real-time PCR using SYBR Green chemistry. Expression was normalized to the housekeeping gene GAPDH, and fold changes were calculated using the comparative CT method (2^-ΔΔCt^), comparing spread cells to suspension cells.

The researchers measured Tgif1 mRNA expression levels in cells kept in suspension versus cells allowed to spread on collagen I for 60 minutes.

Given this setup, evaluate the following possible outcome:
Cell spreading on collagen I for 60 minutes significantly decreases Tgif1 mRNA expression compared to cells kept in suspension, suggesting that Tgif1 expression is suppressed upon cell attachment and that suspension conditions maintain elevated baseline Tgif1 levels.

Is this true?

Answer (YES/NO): NO